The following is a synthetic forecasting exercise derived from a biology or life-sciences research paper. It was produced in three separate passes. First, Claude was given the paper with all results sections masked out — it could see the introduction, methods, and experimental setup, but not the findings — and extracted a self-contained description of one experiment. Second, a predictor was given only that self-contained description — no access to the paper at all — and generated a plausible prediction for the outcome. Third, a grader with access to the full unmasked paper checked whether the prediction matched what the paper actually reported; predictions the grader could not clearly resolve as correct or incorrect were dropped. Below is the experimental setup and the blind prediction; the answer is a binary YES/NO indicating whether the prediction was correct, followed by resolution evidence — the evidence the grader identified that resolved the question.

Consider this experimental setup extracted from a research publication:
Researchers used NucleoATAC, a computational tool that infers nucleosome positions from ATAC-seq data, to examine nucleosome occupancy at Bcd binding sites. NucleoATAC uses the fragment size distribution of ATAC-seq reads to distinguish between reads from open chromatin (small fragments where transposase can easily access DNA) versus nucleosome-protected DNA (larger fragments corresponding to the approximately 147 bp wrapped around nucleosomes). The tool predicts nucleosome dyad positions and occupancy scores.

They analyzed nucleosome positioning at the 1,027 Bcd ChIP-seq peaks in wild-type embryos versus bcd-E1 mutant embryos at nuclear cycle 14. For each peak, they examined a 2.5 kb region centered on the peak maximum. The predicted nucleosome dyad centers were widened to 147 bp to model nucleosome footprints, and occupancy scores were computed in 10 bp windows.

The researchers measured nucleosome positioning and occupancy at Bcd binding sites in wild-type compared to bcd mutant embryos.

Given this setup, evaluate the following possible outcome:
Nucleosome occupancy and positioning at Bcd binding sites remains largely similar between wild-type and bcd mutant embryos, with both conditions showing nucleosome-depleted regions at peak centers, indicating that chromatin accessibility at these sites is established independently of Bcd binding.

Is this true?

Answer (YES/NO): NO